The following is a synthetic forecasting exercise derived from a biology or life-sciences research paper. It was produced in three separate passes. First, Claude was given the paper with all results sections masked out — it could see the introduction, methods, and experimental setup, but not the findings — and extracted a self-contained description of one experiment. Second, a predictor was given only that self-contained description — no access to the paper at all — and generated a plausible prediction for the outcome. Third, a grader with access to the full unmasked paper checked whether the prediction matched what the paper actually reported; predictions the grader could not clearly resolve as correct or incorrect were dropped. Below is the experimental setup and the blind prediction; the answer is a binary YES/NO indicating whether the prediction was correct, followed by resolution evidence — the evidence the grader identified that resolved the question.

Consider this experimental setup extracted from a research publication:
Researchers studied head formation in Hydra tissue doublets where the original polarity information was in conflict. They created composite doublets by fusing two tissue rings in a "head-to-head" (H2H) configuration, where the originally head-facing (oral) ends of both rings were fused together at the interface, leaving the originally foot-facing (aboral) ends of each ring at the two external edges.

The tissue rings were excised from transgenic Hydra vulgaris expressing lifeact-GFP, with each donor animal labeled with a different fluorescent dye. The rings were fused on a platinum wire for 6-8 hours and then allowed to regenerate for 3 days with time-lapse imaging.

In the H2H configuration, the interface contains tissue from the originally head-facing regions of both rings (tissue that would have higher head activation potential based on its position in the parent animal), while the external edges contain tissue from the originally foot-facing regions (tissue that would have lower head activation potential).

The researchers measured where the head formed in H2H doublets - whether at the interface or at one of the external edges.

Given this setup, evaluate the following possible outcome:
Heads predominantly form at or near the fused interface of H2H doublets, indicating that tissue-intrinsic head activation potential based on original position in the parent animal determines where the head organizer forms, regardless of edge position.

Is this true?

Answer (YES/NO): NO